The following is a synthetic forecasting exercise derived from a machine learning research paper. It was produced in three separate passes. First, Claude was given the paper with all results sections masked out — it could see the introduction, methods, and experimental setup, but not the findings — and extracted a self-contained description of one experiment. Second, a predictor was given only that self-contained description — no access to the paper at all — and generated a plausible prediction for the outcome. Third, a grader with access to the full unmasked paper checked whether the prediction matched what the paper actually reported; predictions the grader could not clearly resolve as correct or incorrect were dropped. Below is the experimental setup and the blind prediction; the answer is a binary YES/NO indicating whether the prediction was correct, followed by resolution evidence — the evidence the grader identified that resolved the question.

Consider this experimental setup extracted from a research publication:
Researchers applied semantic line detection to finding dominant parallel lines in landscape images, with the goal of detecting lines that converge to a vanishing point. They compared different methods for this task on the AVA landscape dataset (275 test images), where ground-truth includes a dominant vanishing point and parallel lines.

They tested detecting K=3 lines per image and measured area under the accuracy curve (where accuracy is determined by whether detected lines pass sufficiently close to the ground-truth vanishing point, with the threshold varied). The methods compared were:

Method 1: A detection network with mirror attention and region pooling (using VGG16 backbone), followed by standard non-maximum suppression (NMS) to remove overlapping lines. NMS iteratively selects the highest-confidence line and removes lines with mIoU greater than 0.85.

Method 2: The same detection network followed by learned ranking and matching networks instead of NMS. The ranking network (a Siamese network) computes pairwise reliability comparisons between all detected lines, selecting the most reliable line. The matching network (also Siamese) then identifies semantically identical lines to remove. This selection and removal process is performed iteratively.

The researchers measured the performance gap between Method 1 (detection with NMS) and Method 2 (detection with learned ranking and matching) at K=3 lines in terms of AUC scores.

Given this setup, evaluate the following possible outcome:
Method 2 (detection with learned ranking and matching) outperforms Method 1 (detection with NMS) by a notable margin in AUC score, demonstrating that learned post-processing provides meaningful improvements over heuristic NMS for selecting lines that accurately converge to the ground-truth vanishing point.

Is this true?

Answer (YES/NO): YES